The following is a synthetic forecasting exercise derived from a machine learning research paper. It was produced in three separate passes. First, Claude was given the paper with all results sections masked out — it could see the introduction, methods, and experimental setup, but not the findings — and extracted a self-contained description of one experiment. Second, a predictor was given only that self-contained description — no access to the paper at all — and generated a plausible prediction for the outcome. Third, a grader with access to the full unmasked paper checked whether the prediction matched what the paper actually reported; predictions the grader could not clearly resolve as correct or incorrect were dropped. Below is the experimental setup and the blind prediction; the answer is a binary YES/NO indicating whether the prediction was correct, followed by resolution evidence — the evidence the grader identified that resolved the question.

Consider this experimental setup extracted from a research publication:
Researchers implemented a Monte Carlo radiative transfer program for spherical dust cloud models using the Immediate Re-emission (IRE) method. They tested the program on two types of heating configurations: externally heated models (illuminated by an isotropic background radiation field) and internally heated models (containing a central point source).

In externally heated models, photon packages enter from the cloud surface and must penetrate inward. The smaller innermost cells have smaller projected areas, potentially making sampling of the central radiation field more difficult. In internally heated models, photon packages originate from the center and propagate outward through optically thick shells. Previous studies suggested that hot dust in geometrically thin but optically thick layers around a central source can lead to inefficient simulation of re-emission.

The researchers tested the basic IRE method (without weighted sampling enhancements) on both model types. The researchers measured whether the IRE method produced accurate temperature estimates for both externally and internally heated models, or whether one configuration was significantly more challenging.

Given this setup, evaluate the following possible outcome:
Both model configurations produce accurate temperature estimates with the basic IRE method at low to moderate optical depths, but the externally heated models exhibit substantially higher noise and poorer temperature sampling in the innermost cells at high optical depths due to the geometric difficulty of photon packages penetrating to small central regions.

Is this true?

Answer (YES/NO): NO